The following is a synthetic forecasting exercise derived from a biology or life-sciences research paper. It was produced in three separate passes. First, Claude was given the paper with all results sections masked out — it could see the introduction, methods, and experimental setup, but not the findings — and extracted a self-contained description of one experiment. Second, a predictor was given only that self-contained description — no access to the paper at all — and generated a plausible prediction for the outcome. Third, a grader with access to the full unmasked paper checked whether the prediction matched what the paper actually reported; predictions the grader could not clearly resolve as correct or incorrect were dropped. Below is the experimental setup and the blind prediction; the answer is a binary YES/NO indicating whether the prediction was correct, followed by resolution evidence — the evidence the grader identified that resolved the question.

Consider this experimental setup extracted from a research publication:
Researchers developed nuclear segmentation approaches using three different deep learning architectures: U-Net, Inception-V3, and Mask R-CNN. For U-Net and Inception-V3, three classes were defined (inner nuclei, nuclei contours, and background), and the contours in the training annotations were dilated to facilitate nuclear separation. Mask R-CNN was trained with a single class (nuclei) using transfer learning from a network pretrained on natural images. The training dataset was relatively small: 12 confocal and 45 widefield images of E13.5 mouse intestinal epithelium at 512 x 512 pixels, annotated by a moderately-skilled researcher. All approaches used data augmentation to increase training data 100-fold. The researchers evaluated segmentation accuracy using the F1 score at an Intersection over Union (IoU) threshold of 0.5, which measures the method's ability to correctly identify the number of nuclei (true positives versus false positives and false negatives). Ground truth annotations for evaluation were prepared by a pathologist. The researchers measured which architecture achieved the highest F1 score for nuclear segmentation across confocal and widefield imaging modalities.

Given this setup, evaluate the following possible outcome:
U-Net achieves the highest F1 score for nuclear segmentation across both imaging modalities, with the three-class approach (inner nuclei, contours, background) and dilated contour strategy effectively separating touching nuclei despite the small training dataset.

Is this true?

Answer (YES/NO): NO